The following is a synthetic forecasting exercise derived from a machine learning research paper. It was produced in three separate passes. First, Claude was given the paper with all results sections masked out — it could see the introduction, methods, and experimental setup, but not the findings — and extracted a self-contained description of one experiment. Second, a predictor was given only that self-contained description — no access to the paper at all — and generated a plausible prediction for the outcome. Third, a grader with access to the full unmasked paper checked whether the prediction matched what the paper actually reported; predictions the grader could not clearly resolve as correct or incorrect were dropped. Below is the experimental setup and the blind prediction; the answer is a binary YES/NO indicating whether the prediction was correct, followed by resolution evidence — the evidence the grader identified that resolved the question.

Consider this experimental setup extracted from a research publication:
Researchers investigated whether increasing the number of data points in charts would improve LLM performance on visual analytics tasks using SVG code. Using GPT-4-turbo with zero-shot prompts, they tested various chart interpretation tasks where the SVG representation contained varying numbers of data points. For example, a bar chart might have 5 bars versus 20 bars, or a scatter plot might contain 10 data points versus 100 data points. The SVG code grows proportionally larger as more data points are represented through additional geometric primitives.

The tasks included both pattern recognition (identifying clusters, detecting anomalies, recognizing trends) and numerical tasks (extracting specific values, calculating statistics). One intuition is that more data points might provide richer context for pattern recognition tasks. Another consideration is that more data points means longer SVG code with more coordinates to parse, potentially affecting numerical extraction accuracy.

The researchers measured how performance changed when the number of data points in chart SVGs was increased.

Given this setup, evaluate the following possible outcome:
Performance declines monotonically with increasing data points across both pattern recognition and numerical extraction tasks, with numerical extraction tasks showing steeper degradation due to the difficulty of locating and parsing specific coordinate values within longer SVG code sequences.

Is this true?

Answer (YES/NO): NO